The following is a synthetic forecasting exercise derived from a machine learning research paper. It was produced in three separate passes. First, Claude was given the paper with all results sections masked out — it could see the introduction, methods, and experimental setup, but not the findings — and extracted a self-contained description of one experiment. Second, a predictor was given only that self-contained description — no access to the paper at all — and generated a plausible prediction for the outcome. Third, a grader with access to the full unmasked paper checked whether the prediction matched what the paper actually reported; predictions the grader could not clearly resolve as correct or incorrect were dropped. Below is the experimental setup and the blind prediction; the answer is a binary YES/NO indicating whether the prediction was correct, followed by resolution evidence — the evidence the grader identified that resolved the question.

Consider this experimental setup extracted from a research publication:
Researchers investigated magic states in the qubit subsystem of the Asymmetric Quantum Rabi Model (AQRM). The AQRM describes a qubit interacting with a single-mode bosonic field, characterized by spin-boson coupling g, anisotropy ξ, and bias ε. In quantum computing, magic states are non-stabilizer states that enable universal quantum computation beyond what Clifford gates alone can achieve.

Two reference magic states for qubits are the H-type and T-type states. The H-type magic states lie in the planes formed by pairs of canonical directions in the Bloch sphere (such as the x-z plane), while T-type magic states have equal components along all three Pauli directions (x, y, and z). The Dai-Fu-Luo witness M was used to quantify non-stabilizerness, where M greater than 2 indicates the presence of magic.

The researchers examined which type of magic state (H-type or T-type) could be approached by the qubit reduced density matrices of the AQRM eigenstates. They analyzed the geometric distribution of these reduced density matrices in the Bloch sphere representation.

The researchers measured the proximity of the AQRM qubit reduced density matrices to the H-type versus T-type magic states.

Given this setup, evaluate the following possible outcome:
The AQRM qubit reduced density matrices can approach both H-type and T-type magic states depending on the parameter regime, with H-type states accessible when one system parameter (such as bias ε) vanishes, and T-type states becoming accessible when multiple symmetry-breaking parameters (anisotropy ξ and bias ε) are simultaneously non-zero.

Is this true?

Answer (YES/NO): NO